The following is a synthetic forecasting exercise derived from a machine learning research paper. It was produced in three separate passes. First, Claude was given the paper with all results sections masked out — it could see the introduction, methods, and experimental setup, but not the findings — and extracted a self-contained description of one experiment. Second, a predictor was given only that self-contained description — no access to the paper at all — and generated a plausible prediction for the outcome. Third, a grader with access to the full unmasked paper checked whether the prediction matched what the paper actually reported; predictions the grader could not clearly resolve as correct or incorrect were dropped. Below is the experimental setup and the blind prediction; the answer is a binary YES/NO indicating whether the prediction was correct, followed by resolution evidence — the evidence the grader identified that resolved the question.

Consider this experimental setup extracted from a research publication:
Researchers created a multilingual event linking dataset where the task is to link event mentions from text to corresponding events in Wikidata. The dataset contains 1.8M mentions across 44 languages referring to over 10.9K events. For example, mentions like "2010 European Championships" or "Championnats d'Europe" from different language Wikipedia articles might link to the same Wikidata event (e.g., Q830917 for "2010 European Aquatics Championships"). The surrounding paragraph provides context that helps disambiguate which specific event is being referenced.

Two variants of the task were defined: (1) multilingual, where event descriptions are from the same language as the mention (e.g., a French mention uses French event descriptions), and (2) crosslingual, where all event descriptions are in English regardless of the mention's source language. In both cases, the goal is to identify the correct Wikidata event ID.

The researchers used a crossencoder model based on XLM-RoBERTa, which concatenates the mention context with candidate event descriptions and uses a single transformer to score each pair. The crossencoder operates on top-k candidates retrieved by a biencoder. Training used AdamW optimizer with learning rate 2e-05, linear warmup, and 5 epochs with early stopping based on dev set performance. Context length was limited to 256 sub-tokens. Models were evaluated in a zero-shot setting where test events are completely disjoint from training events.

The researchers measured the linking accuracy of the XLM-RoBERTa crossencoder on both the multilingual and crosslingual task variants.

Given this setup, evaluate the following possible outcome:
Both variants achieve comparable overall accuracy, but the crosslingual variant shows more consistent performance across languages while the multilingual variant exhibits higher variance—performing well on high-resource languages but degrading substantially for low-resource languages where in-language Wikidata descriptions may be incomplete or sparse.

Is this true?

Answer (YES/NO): NO